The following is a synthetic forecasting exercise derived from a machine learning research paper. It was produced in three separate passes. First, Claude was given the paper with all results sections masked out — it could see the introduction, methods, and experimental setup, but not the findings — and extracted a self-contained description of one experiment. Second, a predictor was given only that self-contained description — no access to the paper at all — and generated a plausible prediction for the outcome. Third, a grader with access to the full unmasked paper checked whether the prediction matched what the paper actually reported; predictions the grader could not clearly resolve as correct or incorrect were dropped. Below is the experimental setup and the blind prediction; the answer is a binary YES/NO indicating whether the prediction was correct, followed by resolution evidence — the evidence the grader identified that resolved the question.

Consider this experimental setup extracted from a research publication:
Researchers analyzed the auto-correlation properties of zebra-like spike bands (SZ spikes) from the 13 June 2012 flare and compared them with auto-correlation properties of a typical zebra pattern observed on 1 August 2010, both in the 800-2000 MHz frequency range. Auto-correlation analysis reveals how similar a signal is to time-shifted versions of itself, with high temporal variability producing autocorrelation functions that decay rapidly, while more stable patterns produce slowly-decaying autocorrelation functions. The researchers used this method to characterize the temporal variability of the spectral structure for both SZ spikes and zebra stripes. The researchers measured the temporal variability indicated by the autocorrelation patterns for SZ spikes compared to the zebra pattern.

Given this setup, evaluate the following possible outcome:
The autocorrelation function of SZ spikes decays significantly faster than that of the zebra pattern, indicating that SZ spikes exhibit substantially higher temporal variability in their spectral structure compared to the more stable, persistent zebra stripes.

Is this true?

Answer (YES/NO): NO